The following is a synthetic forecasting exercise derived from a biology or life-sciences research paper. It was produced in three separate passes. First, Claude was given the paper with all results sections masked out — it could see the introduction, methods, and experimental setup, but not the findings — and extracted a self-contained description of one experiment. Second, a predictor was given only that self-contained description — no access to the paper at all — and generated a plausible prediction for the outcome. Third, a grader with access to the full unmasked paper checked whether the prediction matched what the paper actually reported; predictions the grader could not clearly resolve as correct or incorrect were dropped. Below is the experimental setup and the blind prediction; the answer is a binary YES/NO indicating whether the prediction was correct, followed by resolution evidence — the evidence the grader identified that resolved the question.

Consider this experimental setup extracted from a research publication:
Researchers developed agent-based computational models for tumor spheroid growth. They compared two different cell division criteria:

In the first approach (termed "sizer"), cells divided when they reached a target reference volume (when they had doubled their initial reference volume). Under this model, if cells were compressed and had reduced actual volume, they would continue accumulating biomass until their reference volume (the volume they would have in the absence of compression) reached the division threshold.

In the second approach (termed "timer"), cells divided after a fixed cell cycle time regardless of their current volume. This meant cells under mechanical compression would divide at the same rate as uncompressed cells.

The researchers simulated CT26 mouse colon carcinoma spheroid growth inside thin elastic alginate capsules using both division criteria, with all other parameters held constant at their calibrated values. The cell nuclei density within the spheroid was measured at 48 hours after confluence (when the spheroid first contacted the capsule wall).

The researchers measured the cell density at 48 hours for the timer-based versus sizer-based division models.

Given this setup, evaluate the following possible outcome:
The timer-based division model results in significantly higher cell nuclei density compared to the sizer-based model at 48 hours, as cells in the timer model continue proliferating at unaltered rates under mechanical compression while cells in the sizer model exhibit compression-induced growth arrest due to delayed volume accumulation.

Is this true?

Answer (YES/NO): YES